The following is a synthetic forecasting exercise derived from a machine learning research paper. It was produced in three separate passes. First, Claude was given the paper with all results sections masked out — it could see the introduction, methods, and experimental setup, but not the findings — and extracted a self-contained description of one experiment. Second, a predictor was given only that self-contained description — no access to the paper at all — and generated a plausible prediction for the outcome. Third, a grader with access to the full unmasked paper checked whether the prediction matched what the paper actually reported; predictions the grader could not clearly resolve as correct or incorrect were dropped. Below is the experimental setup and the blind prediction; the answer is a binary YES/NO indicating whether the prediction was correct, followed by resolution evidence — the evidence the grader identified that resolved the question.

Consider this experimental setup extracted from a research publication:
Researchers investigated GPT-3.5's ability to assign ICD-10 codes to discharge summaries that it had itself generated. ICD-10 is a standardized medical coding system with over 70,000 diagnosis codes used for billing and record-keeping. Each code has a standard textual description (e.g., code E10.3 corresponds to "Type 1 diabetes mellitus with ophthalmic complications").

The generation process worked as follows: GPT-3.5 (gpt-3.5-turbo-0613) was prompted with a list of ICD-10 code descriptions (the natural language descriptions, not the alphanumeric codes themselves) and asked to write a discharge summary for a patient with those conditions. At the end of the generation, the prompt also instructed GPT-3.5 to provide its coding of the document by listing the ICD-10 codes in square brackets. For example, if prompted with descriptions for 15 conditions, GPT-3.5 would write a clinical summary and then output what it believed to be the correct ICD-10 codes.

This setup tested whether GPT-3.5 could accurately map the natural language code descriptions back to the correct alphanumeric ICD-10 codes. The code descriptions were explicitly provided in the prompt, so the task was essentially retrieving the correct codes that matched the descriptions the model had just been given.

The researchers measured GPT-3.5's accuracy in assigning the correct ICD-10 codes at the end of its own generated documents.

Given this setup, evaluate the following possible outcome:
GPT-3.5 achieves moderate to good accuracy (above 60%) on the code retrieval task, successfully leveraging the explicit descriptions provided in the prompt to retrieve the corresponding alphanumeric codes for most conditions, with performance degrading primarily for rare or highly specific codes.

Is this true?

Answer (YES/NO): NO